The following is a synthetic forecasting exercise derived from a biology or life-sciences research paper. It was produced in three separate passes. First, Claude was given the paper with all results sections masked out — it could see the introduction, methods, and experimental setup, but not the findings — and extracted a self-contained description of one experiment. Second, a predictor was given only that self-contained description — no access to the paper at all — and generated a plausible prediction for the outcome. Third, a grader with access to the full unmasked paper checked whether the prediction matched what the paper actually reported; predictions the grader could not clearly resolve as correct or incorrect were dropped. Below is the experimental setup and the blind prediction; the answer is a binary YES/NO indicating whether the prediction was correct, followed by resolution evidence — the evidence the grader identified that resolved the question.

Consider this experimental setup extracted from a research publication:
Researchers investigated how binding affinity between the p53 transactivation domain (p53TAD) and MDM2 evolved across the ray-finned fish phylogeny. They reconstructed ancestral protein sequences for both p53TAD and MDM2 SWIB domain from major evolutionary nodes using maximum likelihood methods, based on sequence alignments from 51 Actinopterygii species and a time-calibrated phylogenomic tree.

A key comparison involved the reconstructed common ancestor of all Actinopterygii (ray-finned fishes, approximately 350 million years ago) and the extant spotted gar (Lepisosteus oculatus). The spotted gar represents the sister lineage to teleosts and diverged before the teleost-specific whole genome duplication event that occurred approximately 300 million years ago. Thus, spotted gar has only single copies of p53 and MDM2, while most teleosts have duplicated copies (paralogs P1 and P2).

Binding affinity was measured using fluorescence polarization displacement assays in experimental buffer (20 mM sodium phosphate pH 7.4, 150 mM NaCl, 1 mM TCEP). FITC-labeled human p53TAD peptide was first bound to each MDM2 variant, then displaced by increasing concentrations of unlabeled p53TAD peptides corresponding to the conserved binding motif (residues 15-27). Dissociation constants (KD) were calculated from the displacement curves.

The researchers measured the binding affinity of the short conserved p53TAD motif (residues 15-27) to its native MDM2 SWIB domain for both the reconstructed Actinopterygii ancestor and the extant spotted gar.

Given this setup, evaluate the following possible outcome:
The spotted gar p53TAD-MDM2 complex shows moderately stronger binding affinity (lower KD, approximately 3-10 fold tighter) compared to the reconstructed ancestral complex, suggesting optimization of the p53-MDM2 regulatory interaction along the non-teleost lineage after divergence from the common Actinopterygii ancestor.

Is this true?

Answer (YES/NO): NO